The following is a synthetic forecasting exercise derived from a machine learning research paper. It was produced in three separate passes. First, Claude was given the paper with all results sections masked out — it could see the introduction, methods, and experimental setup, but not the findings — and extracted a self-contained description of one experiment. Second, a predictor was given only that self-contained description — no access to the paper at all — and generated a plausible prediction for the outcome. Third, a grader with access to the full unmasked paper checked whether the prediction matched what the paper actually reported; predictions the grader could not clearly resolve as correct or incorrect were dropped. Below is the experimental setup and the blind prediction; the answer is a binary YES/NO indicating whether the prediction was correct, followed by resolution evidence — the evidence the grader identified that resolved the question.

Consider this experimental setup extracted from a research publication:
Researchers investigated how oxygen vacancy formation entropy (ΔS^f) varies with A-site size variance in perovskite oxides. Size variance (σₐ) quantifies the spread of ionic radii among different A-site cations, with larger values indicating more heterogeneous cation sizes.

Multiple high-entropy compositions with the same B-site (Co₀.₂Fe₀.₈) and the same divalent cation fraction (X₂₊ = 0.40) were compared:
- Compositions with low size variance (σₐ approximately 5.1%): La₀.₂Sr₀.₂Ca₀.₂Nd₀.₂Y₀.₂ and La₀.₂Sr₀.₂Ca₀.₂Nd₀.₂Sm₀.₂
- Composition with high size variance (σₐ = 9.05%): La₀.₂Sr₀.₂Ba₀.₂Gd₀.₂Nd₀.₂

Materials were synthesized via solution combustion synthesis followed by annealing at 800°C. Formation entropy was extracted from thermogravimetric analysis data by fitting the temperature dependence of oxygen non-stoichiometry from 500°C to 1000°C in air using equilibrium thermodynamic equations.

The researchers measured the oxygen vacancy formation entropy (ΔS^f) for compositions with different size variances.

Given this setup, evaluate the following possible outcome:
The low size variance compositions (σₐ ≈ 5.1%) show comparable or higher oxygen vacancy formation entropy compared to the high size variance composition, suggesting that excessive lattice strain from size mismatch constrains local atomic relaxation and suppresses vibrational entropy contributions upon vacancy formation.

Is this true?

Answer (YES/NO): NO